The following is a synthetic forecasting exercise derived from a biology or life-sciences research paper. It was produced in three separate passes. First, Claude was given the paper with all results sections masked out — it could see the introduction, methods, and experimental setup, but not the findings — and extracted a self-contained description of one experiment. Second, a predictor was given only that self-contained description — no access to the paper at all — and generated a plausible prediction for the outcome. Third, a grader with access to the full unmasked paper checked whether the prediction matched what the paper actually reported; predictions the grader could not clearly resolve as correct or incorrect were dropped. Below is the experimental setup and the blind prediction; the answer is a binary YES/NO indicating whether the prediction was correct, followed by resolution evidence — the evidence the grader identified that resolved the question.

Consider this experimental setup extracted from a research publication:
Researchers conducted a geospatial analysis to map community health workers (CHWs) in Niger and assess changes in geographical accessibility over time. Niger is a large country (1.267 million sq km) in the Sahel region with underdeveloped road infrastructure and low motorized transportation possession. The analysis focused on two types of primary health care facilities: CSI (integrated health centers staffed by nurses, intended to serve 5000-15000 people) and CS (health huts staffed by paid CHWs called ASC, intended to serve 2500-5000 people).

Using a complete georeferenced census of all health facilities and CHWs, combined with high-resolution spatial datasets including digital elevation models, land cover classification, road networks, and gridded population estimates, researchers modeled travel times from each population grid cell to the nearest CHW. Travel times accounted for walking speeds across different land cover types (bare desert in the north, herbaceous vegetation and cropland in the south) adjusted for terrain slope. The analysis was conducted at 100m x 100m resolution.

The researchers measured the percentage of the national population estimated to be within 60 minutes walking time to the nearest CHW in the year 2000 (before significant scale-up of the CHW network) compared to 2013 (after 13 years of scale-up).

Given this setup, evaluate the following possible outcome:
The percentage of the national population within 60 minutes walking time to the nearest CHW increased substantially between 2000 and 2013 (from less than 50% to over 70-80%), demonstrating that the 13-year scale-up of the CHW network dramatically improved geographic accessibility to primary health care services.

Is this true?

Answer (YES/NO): NO